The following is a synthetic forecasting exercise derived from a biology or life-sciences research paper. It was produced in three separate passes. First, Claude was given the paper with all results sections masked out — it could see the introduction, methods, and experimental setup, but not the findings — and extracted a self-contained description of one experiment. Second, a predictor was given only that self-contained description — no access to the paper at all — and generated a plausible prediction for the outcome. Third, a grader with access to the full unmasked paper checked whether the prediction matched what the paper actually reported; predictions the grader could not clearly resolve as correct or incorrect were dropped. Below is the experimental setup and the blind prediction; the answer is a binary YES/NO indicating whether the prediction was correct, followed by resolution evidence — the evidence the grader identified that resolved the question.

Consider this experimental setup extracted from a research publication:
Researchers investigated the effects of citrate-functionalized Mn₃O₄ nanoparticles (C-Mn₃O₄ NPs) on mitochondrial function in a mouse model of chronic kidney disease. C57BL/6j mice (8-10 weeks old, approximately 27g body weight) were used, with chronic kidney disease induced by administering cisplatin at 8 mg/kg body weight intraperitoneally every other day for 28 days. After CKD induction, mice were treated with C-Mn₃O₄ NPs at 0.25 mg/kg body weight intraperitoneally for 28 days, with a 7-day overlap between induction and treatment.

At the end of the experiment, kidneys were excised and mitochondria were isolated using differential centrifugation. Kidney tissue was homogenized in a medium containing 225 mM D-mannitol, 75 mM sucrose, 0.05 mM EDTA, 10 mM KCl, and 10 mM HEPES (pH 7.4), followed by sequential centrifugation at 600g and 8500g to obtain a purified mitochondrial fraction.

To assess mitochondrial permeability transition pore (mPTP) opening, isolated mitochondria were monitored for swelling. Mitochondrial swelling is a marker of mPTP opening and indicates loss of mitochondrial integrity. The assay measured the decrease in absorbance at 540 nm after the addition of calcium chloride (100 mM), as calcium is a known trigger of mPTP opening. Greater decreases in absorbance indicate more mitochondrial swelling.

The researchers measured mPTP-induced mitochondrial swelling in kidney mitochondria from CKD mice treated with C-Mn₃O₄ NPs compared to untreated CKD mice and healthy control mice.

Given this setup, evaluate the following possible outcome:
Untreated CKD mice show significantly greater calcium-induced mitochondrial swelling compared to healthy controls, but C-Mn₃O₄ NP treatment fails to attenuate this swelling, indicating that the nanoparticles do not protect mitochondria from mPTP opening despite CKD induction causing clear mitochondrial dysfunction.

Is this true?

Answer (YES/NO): NO